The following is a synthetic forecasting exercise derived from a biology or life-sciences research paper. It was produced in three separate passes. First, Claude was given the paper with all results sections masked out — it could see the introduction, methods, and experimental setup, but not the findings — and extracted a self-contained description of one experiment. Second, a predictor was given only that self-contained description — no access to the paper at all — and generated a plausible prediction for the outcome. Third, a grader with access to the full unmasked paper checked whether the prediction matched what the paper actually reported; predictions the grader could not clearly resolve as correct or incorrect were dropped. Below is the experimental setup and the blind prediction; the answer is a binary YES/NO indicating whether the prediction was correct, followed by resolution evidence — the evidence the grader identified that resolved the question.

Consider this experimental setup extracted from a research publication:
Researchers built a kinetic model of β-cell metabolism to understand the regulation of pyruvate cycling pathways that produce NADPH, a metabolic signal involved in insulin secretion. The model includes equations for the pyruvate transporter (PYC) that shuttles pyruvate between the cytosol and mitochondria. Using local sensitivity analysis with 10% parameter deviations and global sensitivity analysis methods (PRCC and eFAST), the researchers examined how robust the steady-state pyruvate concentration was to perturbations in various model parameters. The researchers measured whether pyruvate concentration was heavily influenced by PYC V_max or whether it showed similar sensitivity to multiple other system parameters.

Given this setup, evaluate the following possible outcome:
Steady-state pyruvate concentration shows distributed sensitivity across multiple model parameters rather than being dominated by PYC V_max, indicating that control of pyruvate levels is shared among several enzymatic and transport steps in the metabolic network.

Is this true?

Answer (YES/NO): NO